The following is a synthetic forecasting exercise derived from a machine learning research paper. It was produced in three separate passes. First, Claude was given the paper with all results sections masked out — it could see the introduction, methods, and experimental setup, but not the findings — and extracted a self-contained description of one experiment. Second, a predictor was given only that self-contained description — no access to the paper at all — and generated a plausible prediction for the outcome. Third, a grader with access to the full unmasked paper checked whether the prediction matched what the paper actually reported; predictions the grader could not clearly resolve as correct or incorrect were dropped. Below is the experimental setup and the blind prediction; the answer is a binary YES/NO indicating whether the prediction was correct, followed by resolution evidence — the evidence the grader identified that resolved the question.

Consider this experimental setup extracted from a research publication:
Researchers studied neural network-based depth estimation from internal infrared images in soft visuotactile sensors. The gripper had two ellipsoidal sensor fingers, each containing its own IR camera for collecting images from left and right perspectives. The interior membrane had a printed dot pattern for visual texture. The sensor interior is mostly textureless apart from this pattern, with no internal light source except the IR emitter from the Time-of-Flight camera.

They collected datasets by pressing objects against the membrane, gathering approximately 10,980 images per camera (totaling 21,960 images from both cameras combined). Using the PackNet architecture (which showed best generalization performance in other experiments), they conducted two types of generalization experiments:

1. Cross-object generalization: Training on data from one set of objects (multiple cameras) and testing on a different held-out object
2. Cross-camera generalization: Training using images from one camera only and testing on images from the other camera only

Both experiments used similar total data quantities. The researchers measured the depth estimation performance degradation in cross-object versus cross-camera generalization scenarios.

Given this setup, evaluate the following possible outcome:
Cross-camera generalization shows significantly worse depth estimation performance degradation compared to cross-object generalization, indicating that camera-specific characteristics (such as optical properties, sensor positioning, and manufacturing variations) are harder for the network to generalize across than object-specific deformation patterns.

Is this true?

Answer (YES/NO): YES